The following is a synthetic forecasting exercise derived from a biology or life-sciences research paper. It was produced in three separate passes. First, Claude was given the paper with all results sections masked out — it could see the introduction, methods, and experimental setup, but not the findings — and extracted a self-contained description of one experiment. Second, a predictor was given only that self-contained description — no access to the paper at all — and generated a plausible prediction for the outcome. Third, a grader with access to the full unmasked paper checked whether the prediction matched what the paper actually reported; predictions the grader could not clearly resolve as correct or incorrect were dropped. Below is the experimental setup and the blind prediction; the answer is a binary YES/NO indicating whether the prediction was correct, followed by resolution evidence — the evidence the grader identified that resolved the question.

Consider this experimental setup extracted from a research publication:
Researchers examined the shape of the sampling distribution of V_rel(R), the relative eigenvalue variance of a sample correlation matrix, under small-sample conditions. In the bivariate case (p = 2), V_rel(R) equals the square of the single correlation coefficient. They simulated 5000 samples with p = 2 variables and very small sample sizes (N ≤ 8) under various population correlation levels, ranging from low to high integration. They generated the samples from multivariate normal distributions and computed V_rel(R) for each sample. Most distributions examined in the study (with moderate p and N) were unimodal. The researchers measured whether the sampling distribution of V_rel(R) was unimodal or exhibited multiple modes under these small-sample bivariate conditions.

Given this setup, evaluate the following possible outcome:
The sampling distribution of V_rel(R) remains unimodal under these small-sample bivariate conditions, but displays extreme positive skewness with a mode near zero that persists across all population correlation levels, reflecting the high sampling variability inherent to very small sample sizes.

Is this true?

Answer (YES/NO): NO